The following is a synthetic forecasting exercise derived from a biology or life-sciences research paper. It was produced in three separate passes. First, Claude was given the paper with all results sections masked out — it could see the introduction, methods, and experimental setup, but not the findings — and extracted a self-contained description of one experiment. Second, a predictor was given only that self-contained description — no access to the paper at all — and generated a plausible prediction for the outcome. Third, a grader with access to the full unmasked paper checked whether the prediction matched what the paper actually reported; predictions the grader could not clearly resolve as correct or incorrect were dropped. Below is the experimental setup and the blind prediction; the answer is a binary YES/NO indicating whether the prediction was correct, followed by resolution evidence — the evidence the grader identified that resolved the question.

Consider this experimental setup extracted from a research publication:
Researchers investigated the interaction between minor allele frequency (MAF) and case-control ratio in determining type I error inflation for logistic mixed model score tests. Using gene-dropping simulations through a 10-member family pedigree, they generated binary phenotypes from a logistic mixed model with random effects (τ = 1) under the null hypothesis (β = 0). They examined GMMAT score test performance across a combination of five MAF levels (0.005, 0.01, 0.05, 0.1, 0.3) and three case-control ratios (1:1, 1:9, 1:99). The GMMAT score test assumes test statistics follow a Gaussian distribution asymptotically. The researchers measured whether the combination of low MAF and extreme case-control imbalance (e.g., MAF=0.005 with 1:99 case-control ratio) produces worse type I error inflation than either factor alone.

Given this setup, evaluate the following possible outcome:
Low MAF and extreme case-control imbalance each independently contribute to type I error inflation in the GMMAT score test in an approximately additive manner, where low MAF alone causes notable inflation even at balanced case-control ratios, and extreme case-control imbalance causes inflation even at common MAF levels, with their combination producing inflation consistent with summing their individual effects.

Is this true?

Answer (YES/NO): NO